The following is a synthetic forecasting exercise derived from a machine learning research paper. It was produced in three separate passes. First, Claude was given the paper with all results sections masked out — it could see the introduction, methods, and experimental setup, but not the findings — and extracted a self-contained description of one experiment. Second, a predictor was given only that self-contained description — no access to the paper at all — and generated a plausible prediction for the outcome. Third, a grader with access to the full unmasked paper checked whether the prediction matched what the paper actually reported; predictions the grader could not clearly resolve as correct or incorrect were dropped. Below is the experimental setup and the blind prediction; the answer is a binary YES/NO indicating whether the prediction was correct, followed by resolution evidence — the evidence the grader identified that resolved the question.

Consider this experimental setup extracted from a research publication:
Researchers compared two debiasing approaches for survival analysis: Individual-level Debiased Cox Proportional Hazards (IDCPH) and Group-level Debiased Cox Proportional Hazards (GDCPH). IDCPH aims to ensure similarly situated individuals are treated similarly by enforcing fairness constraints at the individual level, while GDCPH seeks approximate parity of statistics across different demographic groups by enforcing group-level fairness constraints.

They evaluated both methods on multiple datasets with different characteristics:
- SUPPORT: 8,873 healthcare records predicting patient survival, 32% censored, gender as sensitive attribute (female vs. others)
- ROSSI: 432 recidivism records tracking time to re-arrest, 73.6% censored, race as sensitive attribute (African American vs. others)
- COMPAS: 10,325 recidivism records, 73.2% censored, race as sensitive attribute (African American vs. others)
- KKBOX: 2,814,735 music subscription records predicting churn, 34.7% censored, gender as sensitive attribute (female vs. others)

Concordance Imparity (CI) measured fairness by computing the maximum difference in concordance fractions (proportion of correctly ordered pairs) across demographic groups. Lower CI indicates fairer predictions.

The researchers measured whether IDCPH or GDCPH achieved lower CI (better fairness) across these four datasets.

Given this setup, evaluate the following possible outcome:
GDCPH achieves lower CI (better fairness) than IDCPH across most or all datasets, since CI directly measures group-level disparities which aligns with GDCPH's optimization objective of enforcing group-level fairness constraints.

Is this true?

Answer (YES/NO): YES